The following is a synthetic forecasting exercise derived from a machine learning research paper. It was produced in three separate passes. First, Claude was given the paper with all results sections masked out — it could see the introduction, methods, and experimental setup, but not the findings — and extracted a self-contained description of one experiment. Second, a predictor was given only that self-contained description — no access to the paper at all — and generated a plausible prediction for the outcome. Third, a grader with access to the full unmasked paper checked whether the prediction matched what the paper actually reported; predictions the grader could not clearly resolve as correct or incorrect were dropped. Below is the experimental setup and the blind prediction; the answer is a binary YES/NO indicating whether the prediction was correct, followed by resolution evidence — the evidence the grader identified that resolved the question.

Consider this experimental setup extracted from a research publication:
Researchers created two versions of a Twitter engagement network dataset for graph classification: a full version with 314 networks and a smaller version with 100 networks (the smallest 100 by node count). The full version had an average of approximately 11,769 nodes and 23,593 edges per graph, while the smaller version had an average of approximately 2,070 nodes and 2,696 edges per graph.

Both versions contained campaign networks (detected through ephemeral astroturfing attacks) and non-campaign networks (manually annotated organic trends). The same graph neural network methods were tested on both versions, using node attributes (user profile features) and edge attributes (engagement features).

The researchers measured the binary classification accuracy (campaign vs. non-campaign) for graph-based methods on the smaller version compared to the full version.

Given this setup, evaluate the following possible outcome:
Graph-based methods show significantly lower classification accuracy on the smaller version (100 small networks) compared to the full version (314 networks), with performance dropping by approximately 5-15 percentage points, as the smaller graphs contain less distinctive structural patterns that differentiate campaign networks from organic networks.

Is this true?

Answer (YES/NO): NO